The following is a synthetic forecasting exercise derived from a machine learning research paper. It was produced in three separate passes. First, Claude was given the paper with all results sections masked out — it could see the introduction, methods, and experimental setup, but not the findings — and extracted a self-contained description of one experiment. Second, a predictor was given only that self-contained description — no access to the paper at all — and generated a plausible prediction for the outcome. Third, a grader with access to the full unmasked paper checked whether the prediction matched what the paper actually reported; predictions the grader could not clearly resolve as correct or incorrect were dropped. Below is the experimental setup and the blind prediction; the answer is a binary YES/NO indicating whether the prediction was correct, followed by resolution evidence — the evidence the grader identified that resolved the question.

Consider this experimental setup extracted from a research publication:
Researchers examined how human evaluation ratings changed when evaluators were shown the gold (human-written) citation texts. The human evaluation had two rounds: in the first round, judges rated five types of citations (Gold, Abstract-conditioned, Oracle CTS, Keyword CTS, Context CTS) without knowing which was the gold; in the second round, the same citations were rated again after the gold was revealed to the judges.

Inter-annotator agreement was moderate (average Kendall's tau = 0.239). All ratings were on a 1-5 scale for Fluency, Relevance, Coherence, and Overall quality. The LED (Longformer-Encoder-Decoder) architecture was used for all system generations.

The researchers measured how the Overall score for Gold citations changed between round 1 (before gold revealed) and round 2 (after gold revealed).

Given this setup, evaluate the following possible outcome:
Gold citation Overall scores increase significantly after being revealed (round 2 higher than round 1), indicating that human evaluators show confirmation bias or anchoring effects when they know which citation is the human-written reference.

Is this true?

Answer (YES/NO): YES